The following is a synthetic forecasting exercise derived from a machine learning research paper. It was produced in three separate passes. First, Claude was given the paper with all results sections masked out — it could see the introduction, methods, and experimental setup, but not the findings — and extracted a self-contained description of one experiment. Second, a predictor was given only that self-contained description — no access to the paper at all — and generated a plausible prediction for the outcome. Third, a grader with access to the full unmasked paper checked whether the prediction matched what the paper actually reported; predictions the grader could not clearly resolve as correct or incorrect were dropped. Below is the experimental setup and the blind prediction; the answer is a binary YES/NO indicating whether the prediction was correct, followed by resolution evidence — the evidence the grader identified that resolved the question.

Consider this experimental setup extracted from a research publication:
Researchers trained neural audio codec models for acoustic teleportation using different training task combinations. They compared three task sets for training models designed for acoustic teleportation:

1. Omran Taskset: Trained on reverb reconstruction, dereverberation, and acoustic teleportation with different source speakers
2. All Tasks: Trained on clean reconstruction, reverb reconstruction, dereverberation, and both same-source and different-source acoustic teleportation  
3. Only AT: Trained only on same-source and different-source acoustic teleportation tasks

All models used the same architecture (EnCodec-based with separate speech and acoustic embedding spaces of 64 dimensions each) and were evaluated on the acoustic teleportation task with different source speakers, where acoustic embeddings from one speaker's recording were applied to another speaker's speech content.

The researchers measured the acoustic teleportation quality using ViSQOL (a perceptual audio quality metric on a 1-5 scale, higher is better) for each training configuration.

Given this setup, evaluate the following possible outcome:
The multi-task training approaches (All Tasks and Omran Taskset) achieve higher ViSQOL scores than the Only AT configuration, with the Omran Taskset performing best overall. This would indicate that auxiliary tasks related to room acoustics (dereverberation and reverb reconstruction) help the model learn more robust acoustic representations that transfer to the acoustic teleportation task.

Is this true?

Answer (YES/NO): NO